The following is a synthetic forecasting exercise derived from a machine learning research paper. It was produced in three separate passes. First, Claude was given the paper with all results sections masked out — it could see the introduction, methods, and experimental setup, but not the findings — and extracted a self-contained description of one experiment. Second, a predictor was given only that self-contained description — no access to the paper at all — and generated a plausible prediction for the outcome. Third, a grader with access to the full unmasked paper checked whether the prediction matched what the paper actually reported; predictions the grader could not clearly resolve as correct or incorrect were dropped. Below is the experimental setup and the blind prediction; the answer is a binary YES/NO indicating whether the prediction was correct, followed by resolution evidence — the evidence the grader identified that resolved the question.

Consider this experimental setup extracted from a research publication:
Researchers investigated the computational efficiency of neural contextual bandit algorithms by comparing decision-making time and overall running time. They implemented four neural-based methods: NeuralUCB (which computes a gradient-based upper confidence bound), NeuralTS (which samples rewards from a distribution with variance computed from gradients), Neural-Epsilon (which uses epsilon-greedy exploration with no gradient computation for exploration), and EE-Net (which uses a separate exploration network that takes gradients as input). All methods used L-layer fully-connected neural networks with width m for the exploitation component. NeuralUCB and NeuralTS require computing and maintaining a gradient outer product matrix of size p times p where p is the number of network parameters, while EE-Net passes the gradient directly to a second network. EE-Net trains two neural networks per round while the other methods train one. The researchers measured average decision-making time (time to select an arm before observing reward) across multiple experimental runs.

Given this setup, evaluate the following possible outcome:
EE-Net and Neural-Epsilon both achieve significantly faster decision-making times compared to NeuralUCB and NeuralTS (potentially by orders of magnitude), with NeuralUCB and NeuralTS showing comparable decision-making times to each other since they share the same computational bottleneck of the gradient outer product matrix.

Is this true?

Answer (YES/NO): NO